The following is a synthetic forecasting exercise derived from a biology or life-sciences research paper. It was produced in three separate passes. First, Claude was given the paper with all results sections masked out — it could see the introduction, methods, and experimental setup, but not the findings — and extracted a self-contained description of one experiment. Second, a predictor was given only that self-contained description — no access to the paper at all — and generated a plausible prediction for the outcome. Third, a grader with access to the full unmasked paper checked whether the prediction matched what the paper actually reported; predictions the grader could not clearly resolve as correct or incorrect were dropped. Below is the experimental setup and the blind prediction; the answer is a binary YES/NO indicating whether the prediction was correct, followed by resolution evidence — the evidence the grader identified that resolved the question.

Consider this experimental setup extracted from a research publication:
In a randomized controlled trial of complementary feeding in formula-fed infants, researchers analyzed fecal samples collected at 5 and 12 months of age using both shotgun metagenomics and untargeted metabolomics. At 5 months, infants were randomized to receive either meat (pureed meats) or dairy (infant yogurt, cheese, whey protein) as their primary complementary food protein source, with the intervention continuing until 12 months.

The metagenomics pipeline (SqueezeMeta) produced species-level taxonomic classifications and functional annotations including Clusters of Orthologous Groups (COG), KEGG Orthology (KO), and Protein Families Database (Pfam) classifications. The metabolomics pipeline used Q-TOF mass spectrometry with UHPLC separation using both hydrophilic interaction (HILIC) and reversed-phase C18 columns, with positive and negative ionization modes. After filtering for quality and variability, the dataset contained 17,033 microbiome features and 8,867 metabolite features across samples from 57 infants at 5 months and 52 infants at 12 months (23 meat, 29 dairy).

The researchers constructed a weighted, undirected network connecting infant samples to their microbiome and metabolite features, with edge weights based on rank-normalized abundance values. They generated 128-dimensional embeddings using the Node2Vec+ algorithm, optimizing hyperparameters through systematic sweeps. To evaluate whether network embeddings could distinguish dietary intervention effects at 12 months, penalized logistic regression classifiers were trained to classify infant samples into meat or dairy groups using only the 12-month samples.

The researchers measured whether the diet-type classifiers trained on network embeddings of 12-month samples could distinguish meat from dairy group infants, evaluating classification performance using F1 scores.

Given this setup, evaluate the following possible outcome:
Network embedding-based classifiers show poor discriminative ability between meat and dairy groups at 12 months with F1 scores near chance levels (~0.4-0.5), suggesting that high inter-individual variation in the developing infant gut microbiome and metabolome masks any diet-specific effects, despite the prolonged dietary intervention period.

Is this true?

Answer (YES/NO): NO